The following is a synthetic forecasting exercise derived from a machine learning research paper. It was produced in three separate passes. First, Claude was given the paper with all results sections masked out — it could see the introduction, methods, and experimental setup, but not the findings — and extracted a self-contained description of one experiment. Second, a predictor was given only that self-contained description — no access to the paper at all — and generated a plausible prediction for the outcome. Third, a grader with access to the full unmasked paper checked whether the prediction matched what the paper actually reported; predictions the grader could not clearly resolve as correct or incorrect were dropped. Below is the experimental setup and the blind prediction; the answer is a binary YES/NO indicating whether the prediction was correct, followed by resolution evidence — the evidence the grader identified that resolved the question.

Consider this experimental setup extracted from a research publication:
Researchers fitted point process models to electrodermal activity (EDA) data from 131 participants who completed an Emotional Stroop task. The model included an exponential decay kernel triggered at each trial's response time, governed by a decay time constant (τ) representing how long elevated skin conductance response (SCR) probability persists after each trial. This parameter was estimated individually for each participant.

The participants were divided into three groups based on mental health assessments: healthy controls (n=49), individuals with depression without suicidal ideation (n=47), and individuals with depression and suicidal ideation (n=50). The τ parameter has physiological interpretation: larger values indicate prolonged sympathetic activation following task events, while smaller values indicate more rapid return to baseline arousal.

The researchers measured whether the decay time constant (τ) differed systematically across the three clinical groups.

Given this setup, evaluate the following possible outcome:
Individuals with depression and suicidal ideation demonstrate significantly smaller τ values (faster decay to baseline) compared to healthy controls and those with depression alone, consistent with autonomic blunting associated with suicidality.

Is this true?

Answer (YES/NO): NO